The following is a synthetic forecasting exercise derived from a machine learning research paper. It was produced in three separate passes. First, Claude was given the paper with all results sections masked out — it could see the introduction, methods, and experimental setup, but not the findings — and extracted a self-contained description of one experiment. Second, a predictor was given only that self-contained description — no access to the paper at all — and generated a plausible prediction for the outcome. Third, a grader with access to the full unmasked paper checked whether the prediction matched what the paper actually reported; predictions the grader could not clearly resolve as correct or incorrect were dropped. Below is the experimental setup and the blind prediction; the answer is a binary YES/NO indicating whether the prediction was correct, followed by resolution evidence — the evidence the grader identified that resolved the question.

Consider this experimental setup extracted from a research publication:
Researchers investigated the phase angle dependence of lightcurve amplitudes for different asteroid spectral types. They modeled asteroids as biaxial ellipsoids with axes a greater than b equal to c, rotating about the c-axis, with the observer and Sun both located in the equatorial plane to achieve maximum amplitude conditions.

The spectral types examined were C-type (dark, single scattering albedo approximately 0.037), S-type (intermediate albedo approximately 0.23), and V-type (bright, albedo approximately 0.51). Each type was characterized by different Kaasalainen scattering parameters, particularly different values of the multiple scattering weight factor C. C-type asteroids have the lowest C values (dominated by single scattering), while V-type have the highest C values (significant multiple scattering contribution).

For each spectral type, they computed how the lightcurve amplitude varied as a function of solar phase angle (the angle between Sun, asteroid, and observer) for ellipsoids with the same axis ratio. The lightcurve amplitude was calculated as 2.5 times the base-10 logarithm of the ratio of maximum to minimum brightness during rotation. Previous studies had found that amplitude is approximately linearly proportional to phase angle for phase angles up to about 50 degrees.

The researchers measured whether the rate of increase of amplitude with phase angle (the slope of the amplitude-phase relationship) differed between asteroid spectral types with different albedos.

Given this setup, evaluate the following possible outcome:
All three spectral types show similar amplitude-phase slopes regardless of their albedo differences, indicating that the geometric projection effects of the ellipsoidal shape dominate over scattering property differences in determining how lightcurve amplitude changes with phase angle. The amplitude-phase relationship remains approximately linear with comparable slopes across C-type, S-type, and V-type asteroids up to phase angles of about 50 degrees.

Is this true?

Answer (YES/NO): YES